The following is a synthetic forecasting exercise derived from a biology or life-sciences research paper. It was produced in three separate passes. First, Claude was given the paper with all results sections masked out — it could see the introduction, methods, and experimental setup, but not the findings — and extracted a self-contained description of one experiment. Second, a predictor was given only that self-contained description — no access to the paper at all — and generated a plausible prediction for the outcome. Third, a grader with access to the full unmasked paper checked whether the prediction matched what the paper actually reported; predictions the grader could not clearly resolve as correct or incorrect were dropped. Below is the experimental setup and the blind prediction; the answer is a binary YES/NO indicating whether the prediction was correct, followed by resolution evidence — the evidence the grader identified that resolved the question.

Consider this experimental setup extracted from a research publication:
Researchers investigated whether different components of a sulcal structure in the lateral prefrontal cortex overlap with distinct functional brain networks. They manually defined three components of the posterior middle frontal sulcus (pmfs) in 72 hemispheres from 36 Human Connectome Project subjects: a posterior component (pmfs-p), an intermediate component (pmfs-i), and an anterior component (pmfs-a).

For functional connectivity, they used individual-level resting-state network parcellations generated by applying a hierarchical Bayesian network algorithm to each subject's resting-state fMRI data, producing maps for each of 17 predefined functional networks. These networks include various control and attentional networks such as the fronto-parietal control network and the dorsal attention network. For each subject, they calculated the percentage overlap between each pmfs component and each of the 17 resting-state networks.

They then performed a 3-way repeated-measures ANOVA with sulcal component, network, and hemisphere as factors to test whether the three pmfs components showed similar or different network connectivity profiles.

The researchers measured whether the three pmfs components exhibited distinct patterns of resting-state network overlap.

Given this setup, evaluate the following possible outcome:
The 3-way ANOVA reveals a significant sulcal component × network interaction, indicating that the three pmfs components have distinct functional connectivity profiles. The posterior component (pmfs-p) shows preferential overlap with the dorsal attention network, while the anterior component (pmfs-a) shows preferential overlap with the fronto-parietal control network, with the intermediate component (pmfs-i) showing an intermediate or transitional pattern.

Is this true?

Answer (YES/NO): NO